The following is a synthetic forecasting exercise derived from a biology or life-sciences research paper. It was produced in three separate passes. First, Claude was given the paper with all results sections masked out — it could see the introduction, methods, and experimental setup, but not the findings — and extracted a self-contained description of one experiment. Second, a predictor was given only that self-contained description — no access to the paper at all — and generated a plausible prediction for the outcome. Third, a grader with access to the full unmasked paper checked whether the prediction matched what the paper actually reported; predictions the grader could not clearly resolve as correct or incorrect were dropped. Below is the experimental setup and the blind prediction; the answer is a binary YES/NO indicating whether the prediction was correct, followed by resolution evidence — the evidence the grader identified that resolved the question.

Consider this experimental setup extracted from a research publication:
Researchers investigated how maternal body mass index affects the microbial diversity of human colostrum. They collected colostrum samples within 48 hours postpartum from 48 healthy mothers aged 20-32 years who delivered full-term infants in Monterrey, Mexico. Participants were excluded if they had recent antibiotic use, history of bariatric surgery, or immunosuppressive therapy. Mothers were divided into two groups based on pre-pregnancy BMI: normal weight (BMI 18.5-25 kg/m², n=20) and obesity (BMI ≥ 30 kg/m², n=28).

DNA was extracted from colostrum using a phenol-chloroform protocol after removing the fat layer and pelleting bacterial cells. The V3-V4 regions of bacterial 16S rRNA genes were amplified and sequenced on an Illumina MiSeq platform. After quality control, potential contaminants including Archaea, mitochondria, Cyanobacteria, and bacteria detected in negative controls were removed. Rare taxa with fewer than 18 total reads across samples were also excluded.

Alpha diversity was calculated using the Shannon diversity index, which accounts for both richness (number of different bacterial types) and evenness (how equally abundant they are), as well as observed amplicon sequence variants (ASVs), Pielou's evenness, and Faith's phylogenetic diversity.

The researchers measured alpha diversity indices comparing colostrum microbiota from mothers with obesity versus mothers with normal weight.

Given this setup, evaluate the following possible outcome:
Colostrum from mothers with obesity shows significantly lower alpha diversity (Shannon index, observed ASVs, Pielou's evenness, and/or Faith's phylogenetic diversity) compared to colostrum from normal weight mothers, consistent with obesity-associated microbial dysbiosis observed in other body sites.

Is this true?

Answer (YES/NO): NO